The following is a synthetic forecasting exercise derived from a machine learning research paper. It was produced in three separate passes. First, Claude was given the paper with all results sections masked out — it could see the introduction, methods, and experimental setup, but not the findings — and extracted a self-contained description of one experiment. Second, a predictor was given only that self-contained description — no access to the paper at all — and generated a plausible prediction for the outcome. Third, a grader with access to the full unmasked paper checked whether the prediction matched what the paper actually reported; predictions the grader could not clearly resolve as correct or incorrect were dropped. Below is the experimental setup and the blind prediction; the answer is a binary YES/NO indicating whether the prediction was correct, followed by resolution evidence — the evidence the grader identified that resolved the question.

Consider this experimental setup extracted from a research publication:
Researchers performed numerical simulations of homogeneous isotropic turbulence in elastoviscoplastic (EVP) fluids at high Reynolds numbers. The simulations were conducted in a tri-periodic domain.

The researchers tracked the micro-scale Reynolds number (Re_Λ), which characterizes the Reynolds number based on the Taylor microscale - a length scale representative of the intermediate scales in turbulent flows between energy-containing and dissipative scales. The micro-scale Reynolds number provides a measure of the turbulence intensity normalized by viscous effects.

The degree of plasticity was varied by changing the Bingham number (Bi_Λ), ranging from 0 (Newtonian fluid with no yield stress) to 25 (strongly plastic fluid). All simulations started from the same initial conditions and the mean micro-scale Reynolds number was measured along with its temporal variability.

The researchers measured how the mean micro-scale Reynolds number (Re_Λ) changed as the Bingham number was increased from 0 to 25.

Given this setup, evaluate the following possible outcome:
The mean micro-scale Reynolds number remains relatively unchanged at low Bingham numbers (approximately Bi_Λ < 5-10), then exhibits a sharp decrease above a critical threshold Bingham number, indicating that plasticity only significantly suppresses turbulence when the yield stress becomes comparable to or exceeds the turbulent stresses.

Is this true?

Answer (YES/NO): NO